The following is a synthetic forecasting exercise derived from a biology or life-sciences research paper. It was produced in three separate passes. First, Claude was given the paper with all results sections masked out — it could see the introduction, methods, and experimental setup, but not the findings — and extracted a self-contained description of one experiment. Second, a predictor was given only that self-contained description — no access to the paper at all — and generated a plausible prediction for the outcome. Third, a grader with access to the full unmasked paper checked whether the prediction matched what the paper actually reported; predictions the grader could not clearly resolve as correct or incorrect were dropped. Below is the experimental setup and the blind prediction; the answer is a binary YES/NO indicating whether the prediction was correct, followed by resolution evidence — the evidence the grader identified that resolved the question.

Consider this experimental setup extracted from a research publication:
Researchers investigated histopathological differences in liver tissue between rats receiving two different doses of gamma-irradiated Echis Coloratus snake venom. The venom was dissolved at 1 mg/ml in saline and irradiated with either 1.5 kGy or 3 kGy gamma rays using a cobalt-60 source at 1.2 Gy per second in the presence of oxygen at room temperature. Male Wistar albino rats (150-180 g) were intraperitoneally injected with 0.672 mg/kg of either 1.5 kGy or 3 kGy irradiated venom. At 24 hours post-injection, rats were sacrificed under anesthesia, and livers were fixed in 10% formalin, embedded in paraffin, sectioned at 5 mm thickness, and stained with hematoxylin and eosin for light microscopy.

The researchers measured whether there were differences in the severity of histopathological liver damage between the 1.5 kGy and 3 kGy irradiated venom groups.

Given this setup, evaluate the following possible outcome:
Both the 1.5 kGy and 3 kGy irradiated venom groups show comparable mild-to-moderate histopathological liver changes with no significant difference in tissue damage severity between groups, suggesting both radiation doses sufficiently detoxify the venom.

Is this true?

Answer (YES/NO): NO